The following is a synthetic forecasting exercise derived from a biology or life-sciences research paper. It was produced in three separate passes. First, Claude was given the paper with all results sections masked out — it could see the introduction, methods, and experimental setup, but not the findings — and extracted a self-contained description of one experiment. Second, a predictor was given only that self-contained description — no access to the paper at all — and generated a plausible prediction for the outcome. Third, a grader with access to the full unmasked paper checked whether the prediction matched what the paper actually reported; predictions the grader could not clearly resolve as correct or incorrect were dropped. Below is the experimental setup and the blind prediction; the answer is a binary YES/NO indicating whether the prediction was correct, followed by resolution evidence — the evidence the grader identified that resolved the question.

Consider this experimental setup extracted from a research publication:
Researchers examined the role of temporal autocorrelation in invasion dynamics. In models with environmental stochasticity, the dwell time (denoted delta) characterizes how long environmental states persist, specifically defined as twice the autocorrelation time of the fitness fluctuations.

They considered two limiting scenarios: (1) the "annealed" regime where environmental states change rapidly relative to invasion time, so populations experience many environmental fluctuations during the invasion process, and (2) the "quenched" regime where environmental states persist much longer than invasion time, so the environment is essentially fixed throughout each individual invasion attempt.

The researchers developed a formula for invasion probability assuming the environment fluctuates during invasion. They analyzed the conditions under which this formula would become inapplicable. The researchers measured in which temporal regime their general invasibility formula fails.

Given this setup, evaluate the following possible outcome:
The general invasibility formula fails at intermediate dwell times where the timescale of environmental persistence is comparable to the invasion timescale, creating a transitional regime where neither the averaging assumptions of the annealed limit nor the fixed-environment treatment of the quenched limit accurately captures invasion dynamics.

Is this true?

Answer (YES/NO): NO